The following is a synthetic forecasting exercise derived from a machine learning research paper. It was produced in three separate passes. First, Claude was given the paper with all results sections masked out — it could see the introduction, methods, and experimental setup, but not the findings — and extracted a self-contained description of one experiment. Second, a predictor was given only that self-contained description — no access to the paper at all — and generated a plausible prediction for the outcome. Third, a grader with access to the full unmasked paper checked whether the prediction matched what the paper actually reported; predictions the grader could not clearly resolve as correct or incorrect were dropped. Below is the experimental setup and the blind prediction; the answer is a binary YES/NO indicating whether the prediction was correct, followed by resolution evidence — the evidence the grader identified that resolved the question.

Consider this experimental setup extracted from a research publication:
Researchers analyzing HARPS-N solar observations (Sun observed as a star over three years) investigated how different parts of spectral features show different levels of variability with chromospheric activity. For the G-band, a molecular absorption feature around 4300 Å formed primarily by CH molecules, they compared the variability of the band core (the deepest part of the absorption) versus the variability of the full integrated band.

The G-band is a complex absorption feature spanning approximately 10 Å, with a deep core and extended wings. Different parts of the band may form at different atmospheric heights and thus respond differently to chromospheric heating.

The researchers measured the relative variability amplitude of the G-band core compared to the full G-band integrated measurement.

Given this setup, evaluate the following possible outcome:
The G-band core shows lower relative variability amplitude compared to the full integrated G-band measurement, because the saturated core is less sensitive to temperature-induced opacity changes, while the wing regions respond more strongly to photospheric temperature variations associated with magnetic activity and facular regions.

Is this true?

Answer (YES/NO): NO